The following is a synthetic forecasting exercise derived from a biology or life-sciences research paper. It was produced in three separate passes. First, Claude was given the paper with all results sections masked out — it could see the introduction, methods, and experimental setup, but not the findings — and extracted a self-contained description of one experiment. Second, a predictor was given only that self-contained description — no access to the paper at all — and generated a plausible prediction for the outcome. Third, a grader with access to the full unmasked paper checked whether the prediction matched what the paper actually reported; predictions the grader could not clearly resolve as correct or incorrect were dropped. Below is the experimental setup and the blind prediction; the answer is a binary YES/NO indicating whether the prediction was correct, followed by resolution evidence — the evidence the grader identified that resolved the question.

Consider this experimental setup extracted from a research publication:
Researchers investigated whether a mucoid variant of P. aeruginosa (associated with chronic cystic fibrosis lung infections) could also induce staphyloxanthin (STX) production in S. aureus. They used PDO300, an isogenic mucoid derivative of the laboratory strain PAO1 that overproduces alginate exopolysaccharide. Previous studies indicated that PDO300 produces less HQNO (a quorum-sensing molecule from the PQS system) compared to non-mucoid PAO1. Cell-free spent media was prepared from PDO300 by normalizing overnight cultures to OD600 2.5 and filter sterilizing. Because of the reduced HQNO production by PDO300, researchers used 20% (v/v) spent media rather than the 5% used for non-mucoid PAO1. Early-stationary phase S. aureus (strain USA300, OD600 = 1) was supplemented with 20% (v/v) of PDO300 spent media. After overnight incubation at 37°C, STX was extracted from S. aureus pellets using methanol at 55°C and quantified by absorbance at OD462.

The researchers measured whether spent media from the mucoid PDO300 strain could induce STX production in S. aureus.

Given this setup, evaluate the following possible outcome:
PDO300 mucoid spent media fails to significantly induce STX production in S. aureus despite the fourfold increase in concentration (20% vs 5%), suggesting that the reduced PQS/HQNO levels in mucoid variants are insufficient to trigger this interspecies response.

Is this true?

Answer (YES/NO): NO